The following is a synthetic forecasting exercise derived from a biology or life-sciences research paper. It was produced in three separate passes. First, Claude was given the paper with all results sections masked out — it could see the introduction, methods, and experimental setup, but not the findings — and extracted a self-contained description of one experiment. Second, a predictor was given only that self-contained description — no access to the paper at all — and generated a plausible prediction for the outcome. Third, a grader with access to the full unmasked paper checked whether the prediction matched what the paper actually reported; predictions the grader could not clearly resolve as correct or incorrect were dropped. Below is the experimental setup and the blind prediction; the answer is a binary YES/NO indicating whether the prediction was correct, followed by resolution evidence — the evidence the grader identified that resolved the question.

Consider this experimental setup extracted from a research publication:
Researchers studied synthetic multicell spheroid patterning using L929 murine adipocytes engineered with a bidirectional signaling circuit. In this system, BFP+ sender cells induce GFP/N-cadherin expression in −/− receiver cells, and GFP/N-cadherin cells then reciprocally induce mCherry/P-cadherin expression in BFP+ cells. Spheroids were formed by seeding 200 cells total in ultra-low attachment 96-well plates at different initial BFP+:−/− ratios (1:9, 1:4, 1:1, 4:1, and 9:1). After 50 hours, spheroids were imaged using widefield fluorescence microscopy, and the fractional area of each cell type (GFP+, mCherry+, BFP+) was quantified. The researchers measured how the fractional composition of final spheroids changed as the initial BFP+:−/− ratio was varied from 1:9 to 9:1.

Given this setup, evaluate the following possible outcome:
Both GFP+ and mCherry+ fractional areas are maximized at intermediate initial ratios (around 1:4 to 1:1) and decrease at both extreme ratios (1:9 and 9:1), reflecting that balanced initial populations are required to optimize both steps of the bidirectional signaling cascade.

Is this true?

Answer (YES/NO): NO